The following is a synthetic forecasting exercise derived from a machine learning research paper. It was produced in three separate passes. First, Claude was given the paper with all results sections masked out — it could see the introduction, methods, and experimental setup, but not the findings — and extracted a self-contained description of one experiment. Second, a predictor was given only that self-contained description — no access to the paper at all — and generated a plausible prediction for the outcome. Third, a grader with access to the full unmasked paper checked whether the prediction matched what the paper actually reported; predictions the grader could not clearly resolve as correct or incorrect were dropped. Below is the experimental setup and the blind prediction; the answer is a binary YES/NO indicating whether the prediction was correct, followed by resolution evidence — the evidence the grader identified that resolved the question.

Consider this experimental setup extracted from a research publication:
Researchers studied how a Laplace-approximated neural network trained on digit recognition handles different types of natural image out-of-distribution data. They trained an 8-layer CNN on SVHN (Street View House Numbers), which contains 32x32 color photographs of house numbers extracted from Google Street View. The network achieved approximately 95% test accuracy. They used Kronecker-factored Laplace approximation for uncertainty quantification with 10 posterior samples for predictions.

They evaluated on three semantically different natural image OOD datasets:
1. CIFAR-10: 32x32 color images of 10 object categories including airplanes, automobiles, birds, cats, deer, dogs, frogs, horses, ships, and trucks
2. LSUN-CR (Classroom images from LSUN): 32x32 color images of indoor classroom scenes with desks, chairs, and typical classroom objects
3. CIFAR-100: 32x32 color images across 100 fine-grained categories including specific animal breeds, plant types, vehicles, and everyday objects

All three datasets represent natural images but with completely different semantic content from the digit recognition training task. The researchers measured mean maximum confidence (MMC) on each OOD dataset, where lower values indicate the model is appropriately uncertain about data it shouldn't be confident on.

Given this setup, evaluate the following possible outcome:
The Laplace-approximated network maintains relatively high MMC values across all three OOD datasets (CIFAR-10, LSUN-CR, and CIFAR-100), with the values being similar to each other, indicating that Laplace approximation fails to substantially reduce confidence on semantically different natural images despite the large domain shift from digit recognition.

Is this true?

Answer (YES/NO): NO